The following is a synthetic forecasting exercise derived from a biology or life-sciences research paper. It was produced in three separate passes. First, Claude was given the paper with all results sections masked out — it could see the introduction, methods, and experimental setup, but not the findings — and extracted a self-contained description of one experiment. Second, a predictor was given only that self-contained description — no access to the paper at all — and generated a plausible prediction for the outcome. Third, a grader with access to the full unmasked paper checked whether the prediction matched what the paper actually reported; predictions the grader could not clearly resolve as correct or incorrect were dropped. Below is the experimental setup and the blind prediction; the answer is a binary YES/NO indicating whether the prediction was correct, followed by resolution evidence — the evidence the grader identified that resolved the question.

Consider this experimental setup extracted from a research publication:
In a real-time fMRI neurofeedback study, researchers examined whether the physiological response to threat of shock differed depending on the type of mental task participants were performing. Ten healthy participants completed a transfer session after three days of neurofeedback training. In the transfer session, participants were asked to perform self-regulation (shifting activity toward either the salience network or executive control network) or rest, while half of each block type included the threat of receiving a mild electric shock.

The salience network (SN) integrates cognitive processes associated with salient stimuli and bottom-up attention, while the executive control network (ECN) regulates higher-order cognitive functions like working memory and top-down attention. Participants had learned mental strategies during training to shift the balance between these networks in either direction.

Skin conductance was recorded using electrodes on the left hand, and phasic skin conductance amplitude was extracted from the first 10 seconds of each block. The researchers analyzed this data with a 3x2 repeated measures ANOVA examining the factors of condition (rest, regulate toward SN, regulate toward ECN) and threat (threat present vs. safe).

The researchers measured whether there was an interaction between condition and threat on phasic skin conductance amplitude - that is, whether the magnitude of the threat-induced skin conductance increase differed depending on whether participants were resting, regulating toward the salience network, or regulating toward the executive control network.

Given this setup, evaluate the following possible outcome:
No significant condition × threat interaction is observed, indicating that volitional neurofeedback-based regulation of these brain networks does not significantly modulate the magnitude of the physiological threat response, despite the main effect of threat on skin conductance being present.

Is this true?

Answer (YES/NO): YES